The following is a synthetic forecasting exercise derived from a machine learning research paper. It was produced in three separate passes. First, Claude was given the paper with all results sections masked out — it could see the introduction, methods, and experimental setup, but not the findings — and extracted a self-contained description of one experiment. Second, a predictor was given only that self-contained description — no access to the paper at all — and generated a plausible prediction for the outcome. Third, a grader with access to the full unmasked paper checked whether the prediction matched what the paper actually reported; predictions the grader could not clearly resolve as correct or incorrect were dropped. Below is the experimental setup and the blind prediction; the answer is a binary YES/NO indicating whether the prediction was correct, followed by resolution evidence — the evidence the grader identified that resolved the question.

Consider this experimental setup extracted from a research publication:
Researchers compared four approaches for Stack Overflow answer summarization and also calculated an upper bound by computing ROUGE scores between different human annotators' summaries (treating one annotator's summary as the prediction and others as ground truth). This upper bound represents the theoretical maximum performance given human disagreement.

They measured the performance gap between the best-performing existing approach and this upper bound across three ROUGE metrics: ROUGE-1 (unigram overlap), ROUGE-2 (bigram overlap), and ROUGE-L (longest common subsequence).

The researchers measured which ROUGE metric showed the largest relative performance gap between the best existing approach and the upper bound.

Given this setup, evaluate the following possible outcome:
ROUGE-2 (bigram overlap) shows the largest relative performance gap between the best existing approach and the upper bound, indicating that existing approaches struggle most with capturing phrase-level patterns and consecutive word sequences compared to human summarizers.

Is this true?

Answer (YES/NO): YES